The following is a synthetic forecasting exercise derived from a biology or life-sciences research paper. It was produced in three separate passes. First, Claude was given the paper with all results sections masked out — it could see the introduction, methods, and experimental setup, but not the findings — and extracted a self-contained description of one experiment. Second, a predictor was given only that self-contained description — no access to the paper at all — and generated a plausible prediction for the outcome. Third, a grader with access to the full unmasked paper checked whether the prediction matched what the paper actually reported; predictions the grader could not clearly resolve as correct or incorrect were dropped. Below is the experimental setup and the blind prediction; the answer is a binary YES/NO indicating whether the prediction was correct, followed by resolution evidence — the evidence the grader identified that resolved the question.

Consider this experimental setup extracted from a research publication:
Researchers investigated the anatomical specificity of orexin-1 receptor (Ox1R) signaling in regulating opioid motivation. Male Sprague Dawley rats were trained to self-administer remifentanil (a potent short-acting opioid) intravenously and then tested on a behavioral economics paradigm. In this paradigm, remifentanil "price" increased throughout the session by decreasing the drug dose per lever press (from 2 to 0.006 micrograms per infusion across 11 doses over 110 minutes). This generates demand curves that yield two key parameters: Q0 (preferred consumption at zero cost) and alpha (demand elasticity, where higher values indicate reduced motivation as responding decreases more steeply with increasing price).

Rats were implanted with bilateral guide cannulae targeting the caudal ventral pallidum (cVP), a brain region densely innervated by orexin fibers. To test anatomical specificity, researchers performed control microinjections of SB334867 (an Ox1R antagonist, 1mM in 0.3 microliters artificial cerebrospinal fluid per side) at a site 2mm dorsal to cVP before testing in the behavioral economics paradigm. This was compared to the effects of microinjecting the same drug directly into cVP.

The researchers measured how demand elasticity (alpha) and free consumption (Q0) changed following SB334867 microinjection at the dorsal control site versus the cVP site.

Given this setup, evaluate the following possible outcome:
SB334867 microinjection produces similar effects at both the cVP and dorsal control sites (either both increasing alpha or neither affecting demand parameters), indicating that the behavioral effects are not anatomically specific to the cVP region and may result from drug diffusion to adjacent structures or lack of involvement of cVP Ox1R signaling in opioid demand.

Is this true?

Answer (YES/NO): NO